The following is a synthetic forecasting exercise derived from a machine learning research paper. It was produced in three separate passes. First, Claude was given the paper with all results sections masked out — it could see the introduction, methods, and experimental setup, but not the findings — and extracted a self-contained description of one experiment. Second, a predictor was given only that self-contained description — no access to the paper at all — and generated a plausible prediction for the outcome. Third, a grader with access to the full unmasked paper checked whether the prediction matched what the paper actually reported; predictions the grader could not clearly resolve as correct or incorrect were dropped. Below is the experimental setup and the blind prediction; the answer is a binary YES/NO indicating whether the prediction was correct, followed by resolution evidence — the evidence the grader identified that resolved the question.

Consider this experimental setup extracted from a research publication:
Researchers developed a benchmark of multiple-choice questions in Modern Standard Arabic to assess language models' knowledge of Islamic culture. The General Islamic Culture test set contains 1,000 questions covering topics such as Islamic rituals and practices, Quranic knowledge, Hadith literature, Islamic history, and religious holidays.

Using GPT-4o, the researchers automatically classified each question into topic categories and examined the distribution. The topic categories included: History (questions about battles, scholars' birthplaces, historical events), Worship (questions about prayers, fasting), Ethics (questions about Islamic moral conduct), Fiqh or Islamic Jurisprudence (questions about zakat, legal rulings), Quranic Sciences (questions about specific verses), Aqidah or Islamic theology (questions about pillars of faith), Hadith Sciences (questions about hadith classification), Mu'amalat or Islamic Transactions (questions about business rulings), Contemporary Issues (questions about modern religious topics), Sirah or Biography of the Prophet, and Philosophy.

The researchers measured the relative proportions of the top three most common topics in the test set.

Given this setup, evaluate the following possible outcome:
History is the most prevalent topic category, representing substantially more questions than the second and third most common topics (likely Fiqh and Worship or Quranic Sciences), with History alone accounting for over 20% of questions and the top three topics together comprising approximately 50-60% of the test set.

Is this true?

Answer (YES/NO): NO